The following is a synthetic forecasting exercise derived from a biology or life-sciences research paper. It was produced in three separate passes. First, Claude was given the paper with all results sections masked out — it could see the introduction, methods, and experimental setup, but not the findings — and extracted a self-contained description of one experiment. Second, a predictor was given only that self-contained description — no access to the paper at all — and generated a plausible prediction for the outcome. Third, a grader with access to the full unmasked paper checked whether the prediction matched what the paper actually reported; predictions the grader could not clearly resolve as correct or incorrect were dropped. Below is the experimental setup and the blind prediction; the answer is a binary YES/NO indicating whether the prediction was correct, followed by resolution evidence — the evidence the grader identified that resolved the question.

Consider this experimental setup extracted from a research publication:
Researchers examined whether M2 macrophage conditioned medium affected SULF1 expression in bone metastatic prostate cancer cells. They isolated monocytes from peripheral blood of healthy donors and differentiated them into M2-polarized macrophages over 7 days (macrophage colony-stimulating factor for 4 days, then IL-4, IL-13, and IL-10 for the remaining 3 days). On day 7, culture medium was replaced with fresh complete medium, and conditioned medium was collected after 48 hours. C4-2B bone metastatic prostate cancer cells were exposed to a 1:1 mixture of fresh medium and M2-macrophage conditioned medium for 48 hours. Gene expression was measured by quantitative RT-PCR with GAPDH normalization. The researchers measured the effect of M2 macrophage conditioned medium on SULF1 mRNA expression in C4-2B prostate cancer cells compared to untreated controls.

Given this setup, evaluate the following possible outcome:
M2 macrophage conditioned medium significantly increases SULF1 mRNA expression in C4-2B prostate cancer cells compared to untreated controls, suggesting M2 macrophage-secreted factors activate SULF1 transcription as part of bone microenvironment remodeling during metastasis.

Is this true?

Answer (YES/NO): NO